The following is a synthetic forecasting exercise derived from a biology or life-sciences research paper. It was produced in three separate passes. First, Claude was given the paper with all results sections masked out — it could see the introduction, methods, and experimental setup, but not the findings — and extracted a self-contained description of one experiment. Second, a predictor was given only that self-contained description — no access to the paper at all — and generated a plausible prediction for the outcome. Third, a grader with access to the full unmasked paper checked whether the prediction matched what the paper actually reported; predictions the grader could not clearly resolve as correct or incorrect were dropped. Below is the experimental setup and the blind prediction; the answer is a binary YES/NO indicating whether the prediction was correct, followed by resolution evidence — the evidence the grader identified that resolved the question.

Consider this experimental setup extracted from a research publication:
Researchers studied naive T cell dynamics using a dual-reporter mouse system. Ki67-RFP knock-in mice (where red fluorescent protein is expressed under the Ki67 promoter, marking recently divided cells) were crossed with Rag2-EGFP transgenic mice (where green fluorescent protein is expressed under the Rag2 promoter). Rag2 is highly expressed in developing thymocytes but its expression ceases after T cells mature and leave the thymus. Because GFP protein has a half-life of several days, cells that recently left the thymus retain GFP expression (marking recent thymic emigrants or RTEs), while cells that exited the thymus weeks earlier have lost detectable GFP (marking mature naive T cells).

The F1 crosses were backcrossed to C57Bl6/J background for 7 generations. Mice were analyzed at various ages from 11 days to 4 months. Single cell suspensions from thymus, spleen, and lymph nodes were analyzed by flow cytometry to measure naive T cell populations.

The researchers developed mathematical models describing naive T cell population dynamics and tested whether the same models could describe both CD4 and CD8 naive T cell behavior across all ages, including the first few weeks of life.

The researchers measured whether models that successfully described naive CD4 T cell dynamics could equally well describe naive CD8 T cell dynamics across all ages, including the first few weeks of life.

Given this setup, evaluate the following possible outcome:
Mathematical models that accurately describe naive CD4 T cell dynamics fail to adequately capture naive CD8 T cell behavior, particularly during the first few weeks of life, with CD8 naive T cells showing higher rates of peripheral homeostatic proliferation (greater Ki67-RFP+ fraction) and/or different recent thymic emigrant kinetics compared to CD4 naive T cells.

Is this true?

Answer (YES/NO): NO